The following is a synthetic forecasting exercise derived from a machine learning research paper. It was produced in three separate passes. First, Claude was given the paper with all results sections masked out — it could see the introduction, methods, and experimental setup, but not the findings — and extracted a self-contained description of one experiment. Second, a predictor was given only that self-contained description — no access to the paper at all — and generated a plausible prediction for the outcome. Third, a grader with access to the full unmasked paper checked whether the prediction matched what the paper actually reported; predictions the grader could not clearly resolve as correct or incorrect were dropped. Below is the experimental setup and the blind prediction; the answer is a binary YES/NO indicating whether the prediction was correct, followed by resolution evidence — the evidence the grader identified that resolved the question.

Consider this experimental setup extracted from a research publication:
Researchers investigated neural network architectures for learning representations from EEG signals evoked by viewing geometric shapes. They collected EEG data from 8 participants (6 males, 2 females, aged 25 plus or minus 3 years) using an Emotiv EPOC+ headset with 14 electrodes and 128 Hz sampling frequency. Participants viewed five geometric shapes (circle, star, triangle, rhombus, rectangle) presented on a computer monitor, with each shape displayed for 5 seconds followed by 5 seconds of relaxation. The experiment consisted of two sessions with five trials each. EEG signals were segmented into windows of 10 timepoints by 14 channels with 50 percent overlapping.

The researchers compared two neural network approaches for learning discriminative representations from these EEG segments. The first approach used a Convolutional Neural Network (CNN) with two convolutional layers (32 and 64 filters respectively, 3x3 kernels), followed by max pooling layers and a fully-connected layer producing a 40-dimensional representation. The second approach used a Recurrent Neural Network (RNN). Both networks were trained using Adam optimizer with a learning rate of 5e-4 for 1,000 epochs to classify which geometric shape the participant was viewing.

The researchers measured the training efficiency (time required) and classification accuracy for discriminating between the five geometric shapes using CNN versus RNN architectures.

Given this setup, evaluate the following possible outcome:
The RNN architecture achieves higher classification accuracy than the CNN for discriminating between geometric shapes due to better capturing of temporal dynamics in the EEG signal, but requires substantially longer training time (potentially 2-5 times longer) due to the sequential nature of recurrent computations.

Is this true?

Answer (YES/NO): YES